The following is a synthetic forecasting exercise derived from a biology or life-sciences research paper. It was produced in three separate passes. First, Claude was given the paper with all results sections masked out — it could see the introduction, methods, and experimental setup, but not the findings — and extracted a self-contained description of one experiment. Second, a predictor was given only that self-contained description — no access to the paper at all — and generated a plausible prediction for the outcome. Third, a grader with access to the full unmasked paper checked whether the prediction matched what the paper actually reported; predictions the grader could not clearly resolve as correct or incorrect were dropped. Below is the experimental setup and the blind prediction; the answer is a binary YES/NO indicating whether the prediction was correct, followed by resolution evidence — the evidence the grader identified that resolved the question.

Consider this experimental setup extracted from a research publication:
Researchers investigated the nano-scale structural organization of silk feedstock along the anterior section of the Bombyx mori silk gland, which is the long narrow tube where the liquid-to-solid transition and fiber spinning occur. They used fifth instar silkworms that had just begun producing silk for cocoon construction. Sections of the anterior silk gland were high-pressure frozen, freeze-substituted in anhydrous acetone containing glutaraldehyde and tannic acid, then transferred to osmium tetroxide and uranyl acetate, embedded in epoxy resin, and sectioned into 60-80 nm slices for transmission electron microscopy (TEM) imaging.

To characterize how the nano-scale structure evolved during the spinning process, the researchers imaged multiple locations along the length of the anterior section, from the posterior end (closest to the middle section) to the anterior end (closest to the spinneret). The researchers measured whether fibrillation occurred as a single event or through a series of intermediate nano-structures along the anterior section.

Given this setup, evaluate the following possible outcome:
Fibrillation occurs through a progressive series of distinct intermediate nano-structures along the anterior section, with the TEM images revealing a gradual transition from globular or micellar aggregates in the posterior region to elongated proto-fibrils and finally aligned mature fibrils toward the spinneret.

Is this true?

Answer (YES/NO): NO